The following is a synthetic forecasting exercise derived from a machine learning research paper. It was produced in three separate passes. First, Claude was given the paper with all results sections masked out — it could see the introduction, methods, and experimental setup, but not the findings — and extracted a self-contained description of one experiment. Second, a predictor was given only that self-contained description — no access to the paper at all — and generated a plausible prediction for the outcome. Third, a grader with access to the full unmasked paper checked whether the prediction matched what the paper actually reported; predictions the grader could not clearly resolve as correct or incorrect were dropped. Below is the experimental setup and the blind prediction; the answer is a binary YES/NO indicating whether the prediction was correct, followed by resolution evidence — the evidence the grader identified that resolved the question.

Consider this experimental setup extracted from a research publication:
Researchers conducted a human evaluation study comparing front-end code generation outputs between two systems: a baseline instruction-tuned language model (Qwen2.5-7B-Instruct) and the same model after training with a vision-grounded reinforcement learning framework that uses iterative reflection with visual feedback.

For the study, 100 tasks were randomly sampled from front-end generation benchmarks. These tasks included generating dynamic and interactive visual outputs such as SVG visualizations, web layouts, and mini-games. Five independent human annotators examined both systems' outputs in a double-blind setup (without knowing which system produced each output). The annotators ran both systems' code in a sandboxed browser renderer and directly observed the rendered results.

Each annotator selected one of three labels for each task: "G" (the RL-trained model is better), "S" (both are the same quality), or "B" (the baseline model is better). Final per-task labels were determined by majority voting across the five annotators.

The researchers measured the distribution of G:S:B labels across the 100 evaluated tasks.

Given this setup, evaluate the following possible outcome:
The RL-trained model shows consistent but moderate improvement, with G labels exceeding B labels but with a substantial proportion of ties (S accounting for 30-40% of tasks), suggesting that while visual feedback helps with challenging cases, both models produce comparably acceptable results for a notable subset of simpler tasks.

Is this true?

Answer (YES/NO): YES